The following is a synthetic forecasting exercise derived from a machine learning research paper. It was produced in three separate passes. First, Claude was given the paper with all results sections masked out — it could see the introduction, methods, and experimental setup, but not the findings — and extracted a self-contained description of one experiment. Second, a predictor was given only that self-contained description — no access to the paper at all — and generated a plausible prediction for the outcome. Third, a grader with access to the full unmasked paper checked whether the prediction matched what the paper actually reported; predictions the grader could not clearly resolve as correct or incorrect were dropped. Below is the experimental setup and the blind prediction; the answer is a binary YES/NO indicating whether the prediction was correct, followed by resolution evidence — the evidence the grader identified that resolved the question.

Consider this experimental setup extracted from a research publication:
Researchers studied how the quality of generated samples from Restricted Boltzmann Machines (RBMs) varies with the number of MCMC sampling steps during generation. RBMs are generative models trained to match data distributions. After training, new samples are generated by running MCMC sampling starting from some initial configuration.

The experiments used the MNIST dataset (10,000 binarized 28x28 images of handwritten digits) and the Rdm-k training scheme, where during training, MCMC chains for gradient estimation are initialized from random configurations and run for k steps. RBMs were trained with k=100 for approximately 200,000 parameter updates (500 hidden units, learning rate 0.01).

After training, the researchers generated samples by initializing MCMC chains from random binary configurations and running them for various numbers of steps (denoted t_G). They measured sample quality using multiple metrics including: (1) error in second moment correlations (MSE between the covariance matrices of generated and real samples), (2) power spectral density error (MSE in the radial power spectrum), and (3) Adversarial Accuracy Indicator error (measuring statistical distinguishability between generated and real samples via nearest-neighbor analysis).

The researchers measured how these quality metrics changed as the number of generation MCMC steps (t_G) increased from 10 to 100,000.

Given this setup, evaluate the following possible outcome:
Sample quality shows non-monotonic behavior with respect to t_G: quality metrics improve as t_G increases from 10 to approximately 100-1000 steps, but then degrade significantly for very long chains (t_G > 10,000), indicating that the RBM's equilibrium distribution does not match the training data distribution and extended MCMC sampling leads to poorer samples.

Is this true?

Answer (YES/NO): YES